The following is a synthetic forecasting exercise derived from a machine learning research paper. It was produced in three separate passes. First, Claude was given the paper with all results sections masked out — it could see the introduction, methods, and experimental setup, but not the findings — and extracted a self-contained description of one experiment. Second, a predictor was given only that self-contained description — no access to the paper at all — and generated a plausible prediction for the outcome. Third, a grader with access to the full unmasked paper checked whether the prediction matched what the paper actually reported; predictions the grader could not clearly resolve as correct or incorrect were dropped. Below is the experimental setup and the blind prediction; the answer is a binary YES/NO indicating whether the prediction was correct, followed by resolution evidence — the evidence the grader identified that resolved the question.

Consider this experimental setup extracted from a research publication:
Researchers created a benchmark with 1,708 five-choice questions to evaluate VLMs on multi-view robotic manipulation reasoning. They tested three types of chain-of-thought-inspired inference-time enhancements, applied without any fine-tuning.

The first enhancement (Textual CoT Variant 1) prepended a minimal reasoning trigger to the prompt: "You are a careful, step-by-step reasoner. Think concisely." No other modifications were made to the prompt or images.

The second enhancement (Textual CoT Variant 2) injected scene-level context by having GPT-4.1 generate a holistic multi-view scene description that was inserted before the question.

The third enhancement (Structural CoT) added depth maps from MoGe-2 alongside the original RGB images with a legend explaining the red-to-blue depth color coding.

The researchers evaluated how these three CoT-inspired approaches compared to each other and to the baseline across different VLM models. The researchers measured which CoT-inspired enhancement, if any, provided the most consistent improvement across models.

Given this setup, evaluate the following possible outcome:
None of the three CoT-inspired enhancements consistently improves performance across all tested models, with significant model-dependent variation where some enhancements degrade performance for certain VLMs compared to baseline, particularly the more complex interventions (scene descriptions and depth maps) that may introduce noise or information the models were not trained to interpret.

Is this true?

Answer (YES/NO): NO